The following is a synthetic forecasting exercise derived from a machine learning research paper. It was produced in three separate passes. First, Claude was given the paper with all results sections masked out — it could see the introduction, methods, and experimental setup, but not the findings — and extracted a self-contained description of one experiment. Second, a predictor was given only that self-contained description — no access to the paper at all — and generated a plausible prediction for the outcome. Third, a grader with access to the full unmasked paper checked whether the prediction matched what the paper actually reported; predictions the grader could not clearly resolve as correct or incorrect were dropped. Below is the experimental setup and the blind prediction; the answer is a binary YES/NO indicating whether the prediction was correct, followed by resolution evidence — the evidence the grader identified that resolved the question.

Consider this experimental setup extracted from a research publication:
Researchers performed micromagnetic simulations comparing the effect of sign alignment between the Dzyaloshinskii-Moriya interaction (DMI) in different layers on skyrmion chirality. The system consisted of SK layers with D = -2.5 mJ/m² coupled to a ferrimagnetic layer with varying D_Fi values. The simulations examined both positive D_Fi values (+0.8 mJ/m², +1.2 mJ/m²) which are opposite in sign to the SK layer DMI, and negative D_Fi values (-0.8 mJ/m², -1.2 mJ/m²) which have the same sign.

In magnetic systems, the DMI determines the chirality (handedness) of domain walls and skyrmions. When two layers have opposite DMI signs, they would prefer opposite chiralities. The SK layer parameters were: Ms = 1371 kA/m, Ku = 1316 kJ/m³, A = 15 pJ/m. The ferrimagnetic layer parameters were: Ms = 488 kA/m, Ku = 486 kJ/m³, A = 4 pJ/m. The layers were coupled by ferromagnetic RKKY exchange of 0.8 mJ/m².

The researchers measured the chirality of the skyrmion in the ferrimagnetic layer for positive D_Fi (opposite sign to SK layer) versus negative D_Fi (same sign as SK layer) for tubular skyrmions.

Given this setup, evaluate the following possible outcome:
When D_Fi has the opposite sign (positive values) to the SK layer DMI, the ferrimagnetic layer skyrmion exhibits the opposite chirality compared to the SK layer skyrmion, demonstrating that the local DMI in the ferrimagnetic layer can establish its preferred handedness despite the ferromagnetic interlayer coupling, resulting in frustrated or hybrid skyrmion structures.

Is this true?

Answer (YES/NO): YES